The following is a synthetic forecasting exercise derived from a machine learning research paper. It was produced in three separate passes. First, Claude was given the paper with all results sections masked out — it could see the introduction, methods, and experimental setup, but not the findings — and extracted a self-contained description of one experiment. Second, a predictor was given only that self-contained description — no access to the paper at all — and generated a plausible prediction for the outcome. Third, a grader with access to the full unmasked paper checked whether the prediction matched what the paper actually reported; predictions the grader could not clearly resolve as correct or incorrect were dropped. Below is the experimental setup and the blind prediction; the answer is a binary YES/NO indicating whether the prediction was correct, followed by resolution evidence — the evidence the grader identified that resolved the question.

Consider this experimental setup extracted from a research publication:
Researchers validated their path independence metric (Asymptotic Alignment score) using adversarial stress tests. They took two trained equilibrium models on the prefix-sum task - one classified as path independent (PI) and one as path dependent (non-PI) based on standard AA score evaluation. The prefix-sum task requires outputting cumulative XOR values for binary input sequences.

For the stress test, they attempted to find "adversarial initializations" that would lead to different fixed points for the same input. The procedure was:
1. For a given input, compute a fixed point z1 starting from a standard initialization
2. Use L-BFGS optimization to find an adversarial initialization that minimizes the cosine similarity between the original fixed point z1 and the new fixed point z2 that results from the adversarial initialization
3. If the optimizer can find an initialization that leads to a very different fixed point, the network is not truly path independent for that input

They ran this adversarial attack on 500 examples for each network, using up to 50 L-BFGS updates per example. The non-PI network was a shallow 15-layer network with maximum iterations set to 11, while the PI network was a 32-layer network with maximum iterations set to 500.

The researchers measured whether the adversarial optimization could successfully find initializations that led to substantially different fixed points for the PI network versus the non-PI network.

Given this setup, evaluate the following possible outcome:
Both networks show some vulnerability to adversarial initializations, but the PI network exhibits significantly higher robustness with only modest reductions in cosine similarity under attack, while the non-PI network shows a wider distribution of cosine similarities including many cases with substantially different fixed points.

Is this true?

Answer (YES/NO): NO